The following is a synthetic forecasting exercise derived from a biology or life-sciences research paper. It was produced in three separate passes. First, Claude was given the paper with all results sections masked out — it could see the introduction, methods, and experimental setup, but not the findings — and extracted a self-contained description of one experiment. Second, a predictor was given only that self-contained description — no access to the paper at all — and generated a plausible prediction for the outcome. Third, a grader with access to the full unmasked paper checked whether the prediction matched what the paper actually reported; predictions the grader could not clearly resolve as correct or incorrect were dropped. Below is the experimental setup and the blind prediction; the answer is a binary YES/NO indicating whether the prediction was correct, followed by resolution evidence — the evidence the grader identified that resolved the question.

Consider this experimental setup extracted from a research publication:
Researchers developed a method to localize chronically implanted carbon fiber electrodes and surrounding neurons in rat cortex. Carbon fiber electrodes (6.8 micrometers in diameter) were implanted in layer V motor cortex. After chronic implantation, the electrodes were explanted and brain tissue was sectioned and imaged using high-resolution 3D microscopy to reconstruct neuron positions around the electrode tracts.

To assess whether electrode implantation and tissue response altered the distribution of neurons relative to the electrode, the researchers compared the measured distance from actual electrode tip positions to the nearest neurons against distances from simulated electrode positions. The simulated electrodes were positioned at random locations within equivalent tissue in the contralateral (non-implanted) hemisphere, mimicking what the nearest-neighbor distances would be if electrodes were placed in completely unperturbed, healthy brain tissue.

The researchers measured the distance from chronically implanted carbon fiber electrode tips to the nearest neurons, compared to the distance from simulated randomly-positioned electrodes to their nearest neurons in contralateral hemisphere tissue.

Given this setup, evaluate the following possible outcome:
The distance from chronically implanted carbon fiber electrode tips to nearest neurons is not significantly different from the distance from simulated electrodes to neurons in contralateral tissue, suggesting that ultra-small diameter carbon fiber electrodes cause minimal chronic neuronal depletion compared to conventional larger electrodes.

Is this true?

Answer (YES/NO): YES